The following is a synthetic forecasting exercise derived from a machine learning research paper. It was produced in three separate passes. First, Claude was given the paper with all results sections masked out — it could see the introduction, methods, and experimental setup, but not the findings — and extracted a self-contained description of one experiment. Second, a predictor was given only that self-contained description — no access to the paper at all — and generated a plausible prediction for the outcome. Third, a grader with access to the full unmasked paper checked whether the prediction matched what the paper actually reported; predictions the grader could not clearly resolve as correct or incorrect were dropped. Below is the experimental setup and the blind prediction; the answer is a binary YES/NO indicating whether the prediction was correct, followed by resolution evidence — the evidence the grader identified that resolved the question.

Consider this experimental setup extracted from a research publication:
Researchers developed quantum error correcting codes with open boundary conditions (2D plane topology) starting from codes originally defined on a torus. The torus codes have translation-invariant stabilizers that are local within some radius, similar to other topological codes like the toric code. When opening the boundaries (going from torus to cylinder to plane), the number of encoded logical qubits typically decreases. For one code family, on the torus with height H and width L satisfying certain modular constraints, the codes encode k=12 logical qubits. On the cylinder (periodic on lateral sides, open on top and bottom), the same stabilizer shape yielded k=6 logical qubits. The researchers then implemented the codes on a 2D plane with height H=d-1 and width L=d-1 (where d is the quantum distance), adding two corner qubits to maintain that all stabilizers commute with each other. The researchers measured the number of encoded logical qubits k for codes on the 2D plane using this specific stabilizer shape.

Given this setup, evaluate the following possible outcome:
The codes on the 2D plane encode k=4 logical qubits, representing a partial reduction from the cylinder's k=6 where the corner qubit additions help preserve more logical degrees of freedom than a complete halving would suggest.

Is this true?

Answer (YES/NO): YES